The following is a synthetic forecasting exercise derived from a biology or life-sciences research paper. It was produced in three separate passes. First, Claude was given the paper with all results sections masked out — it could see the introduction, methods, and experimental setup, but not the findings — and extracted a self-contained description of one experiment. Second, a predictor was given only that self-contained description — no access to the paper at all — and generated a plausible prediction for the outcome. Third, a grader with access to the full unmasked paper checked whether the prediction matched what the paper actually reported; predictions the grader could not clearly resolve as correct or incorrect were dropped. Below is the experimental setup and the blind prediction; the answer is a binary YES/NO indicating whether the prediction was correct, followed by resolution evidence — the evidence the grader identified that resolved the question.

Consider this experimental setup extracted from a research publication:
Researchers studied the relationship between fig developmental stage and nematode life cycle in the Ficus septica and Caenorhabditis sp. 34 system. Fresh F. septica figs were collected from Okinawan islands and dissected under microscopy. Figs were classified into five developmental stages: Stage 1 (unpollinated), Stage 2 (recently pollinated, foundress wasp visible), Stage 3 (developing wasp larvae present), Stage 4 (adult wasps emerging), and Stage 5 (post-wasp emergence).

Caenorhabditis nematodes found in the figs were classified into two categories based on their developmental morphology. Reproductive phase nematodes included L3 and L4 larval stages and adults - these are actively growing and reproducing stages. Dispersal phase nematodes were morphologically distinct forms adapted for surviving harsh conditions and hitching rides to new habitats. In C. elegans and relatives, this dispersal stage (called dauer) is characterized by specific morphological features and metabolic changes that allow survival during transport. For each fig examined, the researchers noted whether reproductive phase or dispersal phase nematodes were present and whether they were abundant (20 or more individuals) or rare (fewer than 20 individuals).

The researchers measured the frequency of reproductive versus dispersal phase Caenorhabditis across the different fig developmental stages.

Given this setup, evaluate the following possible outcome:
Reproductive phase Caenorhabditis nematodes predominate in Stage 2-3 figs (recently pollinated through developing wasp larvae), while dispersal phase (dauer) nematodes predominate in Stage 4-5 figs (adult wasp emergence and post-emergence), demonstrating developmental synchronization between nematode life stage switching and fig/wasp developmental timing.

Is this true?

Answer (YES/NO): YES